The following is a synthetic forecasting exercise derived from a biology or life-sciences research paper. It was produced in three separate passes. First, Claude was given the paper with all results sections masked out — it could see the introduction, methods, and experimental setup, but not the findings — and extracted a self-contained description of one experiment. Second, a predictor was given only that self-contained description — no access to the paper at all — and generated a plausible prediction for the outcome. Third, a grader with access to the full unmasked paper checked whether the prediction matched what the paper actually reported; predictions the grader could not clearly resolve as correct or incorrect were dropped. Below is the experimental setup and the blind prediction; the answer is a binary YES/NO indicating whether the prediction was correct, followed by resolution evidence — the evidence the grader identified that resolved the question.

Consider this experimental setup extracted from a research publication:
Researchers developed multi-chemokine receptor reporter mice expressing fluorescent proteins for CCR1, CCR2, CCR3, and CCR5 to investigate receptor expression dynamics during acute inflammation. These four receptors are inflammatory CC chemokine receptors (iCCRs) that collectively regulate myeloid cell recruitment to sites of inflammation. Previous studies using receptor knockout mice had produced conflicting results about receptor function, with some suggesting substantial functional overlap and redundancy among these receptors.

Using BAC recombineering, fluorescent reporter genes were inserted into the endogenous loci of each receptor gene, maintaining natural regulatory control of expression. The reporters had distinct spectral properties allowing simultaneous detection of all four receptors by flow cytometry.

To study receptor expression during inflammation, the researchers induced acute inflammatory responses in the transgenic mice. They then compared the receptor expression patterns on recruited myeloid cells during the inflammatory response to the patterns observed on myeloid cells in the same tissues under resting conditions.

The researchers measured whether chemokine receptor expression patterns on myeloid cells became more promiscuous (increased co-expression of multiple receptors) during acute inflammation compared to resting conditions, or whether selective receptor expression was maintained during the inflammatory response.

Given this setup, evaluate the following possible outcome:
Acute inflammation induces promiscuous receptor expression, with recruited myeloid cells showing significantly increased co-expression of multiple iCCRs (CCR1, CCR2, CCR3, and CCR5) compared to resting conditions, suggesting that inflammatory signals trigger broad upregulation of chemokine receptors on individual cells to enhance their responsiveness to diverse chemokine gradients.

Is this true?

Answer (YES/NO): NO